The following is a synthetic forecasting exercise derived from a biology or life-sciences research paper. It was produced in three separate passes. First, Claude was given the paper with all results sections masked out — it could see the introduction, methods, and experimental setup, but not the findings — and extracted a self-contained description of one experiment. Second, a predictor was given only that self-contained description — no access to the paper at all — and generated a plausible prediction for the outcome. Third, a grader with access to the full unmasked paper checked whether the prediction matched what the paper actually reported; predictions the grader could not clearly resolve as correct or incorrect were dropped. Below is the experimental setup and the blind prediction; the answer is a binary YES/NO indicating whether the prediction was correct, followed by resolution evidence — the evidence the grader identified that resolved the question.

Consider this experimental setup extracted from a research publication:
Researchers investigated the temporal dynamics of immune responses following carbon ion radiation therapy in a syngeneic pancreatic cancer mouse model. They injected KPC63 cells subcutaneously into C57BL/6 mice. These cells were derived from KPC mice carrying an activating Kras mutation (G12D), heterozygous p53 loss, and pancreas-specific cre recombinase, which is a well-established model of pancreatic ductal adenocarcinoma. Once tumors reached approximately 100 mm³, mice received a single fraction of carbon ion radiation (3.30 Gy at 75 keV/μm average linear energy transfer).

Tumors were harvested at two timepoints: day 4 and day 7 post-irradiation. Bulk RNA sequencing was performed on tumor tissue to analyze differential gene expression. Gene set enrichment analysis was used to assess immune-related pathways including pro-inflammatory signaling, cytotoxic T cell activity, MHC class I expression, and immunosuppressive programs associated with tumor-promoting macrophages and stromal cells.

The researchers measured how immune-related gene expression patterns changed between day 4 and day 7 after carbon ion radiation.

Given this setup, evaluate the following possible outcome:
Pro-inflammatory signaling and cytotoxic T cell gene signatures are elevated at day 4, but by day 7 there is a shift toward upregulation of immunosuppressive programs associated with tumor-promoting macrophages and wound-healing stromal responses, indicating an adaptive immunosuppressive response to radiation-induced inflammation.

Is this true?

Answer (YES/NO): YES